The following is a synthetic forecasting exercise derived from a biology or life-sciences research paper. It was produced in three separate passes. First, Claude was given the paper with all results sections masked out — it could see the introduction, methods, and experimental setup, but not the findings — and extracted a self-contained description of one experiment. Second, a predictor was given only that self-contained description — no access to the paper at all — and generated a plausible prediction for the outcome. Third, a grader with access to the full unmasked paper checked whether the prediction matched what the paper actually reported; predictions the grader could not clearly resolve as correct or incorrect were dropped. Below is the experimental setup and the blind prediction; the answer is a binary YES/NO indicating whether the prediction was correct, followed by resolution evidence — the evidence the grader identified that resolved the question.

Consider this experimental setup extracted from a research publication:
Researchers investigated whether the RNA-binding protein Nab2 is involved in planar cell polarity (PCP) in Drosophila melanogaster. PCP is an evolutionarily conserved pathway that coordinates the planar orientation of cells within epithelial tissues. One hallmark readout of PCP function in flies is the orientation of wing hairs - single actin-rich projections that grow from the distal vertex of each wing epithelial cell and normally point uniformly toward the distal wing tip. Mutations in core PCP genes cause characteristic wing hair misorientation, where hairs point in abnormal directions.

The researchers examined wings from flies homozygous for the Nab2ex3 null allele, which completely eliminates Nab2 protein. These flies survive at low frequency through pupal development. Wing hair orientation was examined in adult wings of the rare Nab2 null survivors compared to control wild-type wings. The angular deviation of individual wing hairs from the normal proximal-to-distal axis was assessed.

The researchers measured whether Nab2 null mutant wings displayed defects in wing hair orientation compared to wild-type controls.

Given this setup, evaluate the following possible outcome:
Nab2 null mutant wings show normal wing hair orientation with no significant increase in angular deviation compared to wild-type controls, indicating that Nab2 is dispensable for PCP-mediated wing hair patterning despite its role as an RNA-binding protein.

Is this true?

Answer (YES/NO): NO